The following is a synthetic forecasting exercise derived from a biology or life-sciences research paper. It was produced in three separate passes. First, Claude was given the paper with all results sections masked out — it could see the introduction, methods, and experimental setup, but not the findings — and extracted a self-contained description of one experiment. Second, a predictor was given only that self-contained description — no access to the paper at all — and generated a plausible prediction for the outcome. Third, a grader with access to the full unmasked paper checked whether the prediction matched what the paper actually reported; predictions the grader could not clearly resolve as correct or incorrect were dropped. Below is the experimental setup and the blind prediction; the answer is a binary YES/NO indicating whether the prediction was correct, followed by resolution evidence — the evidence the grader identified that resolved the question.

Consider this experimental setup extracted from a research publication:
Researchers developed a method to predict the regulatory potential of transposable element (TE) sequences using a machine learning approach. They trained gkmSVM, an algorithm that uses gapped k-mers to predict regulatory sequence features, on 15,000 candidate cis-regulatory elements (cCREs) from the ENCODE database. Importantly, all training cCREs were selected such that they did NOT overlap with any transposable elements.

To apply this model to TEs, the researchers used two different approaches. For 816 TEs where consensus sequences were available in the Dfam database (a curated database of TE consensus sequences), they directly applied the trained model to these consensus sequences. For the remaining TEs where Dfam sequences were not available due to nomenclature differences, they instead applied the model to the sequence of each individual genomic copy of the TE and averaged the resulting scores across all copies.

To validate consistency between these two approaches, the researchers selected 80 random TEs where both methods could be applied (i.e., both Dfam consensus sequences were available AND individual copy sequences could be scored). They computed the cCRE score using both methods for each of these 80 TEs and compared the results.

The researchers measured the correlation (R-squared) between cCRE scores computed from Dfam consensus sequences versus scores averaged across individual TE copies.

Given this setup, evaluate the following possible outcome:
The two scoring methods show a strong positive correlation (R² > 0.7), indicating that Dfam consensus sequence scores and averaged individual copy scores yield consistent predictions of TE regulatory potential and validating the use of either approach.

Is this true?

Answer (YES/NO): YES